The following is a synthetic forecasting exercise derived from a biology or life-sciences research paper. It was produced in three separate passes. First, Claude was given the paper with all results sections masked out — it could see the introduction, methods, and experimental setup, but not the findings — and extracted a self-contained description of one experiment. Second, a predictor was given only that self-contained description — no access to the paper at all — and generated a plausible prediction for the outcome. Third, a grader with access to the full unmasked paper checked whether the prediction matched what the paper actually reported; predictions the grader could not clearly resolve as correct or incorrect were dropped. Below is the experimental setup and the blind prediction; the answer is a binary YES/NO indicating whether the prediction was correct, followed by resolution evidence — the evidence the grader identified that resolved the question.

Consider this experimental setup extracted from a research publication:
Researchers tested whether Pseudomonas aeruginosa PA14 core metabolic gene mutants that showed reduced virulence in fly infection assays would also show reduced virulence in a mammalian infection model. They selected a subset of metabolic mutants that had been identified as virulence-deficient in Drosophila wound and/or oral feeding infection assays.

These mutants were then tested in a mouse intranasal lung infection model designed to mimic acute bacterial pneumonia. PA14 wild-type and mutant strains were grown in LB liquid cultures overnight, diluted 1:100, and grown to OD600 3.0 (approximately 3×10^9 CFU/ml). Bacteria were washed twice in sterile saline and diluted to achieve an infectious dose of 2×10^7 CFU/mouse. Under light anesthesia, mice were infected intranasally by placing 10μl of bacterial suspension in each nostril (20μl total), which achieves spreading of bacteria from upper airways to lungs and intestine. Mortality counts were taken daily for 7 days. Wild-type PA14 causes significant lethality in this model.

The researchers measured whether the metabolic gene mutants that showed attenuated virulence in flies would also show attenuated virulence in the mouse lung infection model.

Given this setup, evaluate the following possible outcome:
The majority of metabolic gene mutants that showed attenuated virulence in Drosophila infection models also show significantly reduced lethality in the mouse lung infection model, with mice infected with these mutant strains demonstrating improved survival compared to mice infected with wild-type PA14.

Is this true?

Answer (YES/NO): YES